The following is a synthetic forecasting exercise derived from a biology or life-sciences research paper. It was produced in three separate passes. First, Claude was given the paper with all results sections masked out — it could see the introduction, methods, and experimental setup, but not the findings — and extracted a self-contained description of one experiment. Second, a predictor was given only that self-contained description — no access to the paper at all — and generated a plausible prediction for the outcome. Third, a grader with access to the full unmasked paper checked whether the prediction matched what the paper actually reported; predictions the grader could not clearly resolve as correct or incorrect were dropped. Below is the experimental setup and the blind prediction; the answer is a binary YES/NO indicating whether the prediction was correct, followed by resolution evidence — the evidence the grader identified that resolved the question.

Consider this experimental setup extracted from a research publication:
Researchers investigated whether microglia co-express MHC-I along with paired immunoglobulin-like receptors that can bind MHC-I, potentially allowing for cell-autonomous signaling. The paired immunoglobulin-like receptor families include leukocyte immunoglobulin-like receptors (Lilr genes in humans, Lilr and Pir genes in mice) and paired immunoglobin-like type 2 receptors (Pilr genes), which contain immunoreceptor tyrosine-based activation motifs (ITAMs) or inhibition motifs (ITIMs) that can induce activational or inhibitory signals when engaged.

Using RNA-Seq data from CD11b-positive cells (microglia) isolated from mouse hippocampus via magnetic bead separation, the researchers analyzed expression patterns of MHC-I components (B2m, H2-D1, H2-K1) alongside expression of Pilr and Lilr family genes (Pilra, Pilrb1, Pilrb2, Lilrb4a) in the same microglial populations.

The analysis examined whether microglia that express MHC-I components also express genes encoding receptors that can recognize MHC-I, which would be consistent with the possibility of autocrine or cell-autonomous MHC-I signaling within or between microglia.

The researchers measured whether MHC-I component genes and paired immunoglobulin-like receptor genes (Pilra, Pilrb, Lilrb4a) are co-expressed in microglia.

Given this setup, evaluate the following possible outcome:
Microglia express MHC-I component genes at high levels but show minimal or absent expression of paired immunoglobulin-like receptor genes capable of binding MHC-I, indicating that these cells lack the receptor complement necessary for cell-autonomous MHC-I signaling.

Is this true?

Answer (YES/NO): NO